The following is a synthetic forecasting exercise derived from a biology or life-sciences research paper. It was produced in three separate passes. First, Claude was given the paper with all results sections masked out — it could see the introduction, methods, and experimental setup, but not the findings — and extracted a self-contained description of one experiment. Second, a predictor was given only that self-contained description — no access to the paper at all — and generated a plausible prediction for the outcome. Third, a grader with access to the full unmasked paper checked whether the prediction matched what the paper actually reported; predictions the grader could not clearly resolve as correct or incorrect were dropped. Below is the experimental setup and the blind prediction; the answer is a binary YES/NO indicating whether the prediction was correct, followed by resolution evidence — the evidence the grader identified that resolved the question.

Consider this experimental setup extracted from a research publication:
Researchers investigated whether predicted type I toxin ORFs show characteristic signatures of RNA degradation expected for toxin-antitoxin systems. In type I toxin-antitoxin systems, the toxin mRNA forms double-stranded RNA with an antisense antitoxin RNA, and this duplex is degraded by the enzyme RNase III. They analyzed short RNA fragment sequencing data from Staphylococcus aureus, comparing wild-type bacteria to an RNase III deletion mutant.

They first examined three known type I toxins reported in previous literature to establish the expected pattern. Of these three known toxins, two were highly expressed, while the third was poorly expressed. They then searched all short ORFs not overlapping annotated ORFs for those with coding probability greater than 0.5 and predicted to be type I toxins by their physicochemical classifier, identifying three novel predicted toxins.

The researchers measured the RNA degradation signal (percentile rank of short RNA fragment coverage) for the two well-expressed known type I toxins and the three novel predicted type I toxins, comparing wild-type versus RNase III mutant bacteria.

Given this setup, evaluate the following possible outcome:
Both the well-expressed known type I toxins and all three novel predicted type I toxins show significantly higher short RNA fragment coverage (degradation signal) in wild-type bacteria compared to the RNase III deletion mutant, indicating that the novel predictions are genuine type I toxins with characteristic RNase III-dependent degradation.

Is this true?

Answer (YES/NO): YES